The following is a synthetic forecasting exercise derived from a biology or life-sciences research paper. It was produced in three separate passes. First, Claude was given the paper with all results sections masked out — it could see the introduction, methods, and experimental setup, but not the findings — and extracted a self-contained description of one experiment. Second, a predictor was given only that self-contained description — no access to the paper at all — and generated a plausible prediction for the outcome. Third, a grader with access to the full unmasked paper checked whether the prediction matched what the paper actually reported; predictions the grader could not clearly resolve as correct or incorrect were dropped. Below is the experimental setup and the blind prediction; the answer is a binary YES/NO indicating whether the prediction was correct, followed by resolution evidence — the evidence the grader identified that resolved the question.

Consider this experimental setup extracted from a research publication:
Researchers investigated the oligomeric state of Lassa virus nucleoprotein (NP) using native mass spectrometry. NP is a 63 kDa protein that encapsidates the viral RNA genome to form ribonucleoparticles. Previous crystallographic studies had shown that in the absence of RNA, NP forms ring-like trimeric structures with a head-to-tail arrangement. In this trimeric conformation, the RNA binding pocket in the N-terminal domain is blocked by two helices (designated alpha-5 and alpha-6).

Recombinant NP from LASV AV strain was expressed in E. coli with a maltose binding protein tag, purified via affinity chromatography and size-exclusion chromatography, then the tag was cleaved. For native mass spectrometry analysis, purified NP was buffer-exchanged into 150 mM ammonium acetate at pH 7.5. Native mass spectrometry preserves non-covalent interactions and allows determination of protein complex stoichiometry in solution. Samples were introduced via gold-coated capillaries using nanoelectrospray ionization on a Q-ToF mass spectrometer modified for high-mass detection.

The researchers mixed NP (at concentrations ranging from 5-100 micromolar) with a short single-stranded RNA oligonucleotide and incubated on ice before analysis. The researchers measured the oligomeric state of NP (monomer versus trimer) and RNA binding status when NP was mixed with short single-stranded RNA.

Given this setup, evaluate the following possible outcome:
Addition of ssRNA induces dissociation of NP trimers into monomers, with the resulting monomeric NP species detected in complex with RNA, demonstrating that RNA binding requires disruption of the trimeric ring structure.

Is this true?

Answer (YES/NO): YES